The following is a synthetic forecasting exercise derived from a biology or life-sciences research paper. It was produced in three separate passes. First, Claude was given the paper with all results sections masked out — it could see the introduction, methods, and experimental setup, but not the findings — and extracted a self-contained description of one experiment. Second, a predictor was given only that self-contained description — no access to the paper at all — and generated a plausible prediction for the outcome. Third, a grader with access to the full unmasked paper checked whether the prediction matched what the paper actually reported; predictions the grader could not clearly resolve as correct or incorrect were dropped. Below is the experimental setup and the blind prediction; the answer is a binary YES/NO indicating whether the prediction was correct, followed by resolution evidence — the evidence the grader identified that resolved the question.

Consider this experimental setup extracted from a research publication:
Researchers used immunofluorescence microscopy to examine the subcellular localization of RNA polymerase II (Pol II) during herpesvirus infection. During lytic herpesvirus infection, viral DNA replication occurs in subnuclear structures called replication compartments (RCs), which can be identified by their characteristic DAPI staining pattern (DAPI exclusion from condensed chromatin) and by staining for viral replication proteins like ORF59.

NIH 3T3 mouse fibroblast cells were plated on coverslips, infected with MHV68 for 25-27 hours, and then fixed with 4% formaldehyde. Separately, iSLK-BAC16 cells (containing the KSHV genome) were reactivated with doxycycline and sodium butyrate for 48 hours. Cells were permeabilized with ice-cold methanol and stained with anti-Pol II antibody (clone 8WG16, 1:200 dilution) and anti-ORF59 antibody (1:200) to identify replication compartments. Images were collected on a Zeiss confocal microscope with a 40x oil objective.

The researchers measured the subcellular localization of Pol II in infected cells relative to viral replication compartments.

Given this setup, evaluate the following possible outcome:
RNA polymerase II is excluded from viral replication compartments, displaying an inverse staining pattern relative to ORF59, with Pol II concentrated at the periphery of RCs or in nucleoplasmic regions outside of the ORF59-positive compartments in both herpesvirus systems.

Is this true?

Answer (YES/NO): NO